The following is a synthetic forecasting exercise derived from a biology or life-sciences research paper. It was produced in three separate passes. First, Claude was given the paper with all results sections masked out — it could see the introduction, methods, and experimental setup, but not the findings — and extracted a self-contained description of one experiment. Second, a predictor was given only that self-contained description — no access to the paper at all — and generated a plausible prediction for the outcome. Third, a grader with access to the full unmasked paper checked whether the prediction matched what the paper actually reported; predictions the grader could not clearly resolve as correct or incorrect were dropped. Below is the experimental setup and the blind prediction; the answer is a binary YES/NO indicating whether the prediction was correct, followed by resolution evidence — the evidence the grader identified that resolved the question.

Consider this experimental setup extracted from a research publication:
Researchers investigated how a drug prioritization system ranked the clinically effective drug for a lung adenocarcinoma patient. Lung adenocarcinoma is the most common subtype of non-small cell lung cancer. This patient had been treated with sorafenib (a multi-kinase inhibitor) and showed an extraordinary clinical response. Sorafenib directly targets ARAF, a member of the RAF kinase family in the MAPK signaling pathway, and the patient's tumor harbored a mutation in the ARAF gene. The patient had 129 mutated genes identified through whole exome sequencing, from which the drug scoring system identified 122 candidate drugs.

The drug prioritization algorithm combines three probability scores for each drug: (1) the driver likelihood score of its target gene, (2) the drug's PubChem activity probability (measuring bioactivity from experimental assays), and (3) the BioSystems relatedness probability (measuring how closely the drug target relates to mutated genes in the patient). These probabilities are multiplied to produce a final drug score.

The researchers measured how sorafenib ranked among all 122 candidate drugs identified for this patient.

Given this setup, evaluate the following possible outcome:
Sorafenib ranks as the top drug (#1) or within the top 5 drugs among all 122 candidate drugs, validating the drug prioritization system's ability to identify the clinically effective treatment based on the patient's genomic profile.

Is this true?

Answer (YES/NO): YES